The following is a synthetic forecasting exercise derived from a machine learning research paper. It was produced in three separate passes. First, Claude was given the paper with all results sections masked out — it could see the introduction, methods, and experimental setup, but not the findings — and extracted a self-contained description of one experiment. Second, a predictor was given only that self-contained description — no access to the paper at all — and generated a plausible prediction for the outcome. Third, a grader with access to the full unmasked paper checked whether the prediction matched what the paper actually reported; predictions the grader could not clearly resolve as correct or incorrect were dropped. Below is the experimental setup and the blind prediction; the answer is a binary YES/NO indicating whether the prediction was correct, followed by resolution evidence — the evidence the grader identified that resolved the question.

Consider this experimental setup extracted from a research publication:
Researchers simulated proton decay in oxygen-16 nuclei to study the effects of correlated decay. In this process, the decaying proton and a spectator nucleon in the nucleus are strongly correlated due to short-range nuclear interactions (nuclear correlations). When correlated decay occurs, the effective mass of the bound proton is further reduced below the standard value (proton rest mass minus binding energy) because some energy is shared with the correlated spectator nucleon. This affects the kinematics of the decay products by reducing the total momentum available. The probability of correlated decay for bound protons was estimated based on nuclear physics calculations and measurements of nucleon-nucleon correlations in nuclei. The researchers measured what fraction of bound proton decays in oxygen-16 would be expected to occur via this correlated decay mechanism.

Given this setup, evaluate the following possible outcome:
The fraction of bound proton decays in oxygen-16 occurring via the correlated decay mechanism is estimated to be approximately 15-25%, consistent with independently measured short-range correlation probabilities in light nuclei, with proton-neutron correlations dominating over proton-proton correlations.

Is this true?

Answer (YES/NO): NO